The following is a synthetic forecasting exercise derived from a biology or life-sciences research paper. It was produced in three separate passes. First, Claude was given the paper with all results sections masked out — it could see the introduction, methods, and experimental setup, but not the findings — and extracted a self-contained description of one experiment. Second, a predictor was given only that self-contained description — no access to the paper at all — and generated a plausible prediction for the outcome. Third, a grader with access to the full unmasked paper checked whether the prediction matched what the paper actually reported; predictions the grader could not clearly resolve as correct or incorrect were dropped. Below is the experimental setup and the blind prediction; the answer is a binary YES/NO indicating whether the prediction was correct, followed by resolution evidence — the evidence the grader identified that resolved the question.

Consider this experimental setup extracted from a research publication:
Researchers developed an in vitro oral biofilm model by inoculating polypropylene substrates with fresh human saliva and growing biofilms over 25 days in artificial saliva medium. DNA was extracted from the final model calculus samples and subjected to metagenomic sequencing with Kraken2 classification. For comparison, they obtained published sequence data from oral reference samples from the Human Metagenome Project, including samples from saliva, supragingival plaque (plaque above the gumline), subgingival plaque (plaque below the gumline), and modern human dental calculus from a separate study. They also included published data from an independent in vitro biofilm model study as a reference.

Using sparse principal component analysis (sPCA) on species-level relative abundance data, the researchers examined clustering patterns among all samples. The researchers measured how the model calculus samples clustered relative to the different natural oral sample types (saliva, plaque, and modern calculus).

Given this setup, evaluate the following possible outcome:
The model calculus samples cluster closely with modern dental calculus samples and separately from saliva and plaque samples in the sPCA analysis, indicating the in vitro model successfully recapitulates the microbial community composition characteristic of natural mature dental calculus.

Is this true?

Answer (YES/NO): NO